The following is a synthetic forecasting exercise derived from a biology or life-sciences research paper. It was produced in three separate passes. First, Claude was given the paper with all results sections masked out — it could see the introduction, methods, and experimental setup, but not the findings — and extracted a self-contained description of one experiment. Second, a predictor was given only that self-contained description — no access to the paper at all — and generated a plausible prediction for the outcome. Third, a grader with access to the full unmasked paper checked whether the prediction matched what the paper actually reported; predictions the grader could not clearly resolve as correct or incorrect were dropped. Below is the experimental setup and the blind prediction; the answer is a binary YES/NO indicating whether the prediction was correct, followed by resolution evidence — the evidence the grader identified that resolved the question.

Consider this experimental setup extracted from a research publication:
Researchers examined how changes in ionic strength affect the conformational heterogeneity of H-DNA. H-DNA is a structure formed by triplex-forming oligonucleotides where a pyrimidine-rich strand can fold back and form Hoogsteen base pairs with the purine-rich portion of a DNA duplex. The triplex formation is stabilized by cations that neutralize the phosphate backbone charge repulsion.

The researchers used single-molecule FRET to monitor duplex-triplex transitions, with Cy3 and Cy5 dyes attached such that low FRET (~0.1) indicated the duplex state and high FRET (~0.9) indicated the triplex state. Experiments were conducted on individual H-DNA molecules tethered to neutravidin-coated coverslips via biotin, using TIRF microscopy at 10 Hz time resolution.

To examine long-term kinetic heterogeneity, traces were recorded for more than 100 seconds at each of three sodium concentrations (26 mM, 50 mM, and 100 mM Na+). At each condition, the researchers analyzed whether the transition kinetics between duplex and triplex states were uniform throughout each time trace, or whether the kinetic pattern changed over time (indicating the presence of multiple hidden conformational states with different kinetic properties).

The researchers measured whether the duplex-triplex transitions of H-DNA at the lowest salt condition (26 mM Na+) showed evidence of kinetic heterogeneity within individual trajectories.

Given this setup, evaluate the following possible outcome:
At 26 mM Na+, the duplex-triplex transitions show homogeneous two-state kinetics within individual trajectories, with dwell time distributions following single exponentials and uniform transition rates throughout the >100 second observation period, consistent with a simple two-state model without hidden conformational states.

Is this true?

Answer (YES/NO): NO